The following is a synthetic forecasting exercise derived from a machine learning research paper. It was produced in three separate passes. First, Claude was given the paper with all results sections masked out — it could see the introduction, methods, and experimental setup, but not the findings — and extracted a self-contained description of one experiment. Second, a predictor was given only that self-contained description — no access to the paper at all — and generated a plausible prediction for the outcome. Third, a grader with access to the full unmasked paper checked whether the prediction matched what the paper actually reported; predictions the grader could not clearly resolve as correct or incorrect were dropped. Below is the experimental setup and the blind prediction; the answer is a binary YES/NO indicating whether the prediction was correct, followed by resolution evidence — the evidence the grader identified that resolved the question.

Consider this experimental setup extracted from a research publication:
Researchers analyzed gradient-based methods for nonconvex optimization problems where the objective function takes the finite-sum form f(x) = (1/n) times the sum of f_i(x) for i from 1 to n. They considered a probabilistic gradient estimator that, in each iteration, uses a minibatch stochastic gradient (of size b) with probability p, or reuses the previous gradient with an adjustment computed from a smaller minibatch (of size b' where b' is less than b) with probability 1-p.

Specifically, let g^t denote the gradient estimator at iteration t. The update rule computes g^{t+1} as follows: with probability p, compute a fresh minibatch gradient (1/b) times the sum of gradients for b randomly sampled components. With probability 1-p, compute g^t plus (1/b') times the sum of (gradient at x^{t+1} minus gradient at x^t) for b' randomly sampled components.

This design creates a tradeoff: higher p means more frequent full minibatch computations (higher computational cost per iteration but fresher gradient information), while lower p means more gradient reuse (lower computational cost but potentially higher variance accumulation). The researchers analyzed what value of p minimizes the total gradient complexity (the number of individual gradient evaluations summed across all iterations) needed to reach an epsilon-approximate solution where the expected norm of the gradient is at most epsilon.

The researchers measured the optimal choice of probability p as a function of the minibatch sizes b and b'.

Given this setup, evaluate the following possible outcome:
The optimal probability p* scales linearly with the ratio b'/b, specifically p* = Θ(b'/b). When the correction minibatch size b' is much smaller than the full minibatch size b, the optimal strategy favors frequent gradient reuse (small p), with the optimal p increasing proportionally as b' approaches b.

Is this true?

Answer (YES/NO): YES